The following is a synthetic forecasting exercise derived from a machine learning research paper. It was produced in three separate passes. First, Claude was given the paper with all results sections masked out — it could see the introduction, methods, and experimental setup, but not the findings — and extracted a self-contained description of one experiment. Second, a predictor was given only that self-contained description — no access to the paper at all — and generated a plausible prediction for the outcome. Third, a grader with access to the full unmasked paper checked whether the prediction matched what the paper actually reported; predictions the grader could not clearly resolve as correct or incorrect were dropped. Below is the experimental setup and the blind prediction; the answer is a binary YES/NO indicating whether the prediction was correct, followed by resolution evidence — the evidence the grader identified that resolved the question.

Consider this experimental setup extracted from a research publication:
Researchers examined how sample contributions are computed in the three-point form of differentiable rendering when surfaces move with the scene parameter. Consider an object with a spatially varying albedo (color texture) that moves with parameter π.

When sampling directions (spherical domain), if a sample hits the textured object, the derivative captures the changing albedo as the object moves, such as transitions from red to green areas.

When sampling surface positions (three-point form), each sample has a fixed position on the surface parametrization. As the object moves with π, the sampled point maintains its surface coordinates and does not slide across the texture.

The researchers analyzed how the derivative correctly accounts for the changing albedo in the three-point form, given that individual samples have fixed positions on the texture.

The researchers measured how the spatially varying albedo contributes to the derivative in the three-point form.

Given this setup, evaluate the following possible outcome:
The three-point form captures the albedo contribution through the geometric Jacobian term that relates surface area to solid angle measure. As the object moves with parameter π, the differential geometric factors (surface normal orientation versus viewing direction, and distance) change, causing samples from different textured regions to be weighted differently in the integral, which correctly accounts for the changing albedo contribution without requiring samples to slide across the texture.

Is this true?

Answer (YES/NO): NO